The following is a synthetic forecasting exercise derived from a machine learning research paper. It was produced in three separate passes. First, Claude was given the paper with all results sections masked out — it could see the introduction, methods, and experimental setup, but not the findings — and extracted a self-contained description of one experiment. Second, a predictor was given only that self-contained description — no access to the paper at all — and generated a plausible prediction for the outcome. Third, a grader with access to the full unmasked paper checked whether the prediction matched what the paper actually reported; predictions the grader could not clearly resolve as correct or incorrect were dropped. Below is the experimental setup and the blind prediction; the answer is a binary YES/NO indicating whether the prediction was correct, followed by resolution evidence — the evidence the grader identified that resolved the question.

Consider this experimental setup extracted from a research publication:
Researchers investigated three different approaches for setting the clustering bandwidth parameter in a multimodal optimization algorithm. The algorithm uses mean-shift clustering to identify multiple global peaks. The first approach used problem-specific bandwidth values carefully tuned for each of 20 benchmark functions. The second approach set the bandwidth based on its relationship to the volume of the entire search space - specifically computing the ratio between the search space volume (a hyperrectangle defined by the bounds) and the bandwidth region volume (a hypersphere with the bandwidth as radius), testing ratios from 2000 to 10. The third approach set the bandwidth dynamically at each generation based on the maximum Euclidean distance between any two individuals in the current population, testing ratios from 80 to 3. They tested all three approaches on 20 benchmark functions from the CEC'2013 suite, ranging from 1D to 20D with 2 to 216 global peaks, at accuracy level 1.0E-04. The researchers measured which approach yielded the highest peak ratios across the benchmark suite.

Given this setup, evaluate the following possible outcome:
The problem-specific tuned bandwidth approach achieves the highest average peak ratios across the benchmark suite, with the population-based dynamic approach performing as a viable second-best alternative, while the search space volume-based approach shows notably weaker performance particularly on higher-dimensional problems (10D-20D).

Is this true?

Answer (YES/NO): NO